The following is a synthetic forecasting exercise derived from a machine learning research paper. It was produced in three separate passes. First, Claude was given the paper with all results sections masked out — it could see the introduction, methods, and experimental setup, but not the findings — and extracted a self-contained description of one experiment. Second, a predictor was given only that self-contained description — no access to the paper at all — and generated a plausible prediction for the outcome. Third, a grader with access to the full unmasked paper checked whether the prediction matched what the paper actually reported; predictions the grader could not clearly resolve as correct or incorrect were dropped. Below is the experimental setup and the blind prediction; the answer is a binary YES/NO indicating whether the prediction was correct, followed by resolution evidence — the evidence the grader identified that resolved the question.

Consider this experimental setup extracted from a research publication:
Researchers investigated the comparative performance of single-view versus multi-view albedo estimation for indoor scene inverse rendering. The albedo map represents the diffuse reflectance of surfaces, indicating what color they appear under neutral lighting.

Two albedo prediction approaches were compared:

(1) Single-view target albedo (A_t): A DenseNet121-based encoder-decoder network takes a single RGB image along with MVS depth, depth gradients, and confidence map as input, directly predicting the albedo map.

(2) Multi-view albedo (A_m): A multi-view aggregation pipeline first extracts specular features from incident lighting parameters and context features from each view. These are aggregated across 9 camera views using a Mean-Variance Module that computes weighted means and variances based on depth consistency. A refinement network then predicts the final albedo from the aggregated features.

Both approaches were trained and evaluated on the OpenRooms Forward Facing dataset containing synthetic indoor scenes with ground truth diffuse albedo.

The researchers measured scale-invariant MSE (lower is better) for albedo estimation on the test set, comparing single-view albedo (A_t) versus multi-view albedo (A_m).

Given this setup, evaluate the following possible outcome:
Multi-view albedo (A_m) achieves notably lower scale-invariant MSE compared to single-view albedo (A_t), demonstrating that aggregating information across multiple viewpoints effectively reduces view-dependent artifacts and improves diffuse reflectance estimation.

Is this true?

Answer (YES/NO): NO